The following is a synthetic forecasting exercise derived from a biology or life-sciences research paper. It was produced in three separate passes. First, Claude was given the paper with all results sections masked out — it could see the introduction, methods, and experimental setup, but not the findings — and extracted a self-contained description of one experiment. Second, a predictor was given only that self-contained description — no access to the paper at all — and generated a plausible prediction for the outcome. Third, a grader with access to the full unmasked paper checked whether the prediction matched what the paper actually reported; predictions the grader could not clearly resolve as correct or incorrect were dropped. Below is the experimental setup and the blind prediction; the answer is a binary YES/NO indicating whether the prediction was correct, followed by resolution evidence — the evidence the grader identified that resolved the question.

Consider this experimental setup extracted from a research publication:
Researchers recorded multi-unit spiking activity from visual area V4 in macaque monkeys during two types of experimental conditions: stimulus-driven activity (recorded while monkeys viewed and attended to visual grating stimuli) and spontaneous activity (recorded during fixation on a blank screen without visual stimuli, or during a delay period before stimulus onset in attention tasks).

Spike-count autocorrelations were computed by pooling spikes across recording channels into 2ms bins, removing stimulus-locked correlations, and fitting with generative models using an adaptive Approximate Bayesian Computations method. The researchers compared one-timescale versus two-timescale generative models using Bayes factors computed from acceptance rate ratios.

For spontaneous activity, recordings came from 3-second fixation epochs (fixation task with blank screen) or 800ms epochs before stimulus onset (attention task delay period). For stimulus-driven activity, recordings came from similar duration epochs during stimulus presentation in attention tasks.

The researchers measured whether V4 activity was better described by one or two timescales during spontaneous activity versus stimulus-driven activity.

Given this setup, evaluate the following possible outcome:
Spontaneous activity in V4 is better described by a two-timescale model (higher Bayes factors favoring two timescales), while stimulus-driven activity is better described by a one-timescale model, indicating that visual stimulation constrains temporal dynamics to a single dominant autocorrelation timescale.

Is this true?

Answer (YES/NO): NO